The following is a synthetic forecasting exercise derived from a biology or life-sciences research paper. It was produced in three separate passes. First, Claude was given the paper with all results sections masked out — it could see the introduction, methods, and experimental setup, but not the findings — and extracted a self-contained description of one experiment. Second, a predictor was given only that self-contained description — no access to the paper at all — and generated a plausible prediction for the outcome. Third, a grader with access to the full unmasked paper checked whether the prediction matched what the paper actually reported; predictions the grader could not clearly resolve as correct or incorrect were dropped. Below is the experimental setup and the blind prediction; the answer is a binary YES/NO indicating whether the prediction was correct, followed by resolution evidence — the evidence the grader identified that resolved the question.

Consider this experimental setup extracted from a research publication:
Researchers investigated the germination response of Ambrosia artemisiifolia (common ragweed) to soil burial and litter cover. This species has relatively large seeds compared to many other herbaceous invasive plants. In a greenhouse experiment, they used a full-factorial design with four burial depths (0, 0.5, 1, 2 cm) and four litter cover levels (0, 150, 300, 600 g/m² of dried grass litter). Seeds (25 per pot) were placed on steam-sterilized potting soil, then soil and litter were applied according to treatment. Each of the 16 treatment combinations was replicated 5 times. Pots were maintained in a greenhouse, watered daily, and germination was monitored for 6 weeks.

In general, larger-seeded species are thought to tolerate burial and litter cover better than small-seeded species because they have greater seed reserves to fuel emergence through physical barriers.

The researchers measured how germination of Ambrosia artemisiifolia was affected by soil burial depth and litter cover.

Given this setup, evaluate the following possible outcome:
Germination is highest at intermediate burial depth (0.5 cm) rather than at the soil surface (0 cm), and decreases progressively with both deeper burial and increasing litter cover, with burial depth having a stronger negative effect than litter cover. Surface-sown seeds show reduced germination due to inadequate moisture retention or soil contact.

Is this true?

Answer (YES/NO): NO